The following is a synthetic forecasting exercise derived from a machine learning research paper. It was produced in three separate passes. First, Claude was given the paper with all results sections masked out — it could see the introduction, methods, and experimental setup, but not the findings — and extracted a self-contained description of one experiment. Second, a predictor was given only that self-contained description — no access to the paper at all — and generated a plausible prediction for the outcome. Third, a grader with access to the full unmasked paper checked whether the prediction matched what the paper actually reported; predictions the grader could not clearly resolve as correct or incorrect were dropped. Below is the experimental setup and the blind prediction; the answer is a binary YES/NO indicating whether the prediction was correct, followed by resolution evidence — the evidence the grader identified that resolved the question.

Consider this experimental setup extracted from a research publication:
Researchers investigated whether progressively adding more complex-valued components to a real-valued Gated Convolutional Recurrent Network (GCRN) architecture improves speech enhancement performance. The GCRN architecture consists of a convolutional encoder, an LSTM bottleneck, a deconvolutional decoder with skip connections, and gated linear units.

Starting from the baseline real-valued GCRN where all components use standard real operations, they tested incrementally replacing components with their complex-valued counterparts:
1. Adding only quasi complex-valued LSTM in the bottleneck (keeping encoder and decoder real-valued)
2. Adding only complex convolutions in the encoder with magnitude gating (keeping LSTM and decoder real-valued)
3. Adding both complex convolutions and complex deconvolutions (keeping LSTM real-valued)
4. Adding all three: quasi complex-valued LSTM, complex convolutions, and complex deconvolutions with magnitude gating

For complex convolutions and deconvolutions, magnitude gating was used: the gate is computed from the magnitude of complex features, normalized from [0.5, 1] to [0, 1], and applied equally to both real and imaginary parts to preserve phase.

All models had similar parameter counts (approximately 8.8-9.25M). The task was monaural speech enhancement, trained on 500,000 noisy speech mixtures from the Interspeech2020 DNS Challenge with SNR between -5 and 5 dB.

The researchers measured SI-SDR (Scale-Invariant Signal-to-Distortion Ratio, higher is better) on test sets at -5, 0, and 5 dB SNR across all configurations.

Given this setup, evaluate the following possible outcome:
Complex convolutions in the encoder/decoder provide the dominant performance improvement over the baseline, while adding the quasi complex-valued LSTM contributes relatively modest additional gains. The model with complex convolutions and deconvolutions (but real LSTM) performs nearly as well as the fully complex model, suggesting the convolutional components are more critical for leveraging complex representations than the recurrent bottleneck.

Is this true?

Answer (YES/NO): NO